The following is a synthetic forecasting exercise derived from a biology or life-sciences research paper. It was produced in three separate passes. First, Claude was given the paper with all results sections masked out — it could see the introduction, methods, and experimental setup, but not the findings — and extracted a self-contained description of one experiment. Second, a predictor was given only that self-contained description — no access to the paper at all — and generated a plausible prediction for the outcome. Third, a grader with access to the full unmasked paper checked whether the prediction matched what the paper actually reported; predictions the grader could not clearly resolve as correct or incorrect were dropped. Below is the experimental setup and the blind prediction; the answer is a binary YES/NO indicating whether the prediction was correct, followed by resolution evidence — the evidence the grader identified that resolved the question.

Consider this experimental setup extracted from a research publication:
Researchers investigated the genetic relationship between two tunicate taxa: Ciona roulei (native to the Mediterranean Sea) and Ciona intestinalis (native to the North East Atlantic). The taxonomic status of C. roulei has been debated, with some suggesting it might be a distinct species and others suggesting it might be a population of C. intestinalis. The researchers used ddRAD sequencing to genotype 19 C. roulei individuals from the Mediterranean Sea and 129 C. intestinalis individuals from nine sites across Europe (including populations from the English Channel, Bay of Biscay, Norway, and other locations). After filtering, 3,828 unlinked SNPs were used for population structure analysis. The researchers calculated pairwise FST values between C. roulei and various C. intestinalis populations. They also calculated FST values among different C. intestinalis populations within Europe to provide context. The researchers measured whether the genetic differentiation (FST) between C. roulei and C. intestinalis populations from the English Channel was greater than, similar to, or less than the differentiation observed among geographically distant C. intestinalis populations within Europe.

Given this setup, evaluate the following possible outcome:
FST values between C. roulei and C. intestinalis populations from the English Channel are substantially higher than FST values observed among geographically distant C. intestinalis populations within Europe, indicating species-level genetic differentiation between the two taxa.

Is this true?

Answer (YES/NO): NO